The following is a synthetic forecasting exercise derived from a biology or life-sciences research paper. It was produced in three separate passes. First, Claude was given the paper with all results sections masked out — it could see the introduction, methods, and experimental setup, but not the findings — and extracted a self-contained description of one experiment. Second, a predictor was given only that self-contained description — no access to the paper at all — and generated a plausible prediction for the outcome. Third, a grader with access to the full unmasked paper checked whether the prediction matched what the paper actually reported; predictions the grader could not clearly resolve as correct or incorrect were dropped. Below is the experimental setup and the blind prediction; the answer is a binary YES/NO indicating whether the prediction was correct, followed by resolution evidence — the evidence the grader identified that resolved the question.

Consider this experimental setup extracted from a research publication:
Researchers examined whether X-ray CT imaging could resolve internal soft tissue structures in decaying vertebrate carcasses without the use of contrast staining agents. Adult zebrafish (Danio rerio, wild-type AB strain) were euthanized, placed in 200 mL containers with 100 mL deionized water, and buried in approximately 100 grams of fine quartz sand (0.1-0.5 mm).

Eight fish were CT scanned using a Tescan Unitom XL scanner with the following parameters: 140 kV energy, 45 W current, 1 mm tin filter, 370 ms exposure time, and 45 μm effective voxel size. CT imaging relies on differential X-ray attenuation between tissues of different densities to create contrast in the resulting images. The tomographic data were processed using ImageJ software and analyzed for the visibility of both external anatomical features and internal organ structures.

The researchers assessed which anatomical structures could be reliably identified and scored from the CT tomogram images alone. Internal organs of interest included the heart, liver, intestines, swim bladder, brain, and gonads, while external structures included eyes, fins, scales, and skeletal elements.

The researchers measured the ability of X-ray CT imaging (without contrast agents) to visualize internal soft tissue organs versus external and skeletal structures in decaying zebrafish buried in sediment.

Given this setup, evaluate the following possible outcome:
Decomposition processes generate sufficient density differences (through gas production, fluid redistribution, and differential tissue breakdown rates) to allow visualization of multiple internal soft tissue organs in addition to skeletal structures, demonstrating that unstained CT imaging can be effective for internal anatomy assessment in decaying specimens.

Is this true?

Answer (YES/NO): NO